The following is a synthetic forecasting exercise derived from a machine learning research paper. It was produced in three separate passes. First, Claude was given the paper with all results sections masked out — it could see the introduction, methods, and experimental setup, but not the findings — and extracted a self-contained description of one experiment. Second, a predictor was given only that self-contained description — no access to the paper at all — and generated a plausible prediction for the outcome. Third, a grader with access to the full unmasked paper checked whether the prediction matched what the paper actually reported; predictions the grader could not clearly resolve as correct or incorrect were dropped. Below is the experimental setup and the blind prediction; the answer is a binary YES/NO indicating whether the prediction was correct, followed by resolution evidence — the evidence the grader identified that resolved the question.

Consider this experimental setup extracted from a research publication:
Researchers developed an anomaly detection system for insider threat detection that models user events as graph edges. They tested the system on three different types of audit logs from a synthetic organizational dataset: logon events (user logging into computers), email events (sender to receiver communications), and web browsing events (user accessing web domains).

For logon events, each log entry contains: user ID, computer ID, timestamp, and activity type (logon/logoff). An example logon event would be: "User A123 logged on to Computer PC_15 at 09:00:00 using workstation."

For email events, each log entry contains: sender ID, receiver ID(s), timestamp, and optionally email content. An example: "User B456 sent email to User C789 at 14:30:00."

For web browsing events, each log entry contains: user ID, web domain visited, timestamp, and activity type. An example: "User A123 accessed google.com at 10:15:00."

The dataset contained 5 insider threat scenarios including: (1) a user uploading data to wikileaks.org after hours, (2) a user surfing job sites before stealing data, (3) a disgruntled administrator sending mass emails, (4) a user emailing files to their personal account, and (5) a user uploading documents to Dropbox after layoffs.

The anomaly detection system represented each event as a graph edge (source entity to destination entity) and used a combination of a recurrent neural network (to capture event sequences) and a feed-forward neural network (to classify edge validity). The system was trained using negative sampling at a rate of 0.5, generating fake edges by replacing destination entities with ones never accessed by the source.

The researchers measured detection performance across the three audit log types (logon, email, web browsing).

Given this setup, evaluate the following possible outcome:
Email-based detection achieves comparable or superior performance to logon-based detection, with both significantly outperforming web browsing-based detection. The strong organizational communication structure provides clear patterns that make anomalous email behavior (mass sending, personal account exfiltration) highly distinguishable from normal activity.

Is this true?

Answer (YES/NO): NO